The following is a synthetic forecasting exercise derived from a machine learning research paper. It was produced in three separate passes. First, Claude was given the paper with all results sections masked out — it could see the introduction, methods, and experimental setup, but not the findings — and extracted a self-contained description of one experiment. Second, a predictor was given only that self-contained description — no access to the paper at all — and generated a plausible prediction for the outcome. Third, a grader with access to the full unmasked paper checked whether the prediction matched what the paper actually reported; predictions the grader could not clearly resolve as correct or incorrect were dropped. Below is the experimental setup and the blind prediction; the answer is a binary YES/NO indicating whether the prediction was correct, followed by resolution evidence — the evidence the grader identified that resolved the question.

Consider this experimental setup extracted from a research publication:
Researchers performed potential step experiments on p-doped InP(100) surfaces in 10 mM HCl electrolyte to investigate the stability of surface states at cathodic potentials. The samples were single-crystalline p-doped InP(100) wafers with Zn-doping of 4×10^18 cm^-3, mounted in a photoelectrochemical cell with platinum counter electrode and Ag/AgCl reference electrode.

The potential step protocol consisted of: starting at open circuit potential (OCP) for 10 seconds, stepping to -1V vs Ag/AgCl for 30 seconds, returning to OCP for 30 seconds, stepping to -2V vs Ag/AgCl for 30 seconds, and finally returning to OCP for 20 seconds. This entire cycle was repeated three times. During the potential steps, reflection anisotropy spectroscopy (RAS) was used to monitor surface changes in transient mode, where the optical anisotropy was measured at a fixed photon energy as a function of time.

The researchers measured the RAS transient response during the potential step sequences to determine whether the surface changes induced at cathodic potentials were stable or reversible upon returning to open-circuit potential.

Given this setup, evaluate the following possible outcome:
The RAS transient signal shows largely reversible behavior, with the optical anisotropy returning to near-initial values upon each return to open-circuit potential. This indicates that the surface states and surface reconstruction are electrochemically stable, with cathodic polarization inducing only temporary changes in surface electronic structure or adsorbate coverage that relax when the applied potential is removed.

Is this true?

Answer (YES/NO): YES